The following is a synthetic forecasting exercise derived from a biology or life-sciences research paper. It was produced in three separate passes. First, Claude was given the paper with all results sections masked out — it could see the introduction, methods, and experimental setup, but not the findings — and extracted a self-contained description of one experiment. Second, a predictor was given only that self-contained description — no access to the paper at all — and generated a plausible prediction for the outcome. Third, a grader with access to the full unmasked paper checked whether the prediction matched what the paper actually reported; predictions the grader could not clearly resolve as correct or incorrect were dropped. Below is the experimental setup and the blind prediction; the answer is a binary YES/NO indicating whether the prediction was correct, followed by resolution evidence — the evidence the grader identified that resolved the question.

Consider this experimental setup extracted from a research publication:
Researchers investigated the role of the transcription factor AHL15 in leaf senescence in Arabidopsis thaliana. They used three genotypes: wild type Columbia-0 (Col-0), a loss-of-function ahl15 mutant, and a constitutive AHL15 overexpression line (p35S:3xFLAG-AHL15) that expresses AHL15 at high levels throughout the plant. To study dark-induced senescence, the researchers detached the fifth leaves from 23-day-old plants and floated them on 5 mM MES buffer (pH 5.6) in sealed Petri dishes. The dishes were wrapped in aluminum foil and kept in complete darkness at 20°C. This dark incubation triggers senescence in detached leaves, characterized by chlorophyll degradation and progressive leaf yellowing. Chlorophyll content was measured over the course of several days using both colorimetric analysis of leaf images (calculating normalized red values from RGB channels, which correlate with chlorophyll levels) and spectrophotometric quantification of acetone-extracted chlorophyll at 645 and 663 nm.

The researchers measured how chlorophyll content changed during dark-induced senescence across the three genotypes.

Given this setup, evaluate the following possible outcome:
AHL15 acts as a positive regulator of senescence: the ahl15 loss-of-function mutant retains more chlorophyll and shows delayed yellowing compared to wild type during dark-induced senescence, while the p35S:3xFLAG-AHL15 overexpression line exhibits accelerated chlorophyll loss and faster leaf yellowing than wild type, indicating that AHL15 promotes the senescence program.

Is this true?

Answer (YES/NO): NO